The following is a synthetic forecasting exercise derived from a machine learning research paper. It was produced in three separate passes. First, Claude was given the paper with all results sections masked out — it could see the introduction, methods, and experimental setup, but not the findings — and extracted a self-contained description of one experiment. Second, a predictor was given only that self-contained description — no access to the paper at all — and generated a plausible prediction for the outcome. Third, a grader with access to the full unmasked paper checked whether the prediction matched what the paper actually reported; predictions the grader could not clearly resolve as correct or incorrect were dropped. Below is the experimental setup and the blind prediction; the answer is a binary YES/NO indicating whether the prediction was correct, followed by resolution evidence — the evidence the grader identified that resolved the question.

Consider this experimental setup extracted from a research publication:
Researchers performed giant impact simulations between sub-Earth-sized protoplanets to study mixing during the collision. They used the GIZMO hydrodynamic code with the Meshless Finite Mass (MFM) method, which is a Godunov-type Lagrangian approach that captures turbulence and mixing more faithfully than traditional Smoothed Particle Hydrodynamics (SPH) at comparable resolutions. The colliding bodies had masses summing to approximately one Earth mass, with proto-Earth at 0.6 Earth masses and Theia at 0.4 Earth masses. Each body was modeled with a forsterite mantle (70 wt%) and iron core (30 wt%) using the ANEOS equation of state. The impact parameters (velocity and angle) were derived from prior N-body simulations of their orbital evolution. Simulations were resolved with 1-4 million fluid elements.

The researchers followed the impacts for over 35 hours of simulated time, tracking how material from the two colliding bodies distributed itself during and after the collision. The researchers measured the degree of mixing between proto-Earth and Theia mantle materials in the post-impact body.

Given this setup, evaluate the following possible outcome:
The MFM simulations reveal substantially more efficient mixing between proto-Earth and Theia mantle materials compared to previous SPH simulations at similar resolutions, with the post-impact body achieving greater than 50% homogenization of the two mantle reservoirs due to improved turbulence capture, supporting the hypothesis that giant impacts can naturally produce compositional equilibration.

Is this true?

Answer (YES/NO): NO